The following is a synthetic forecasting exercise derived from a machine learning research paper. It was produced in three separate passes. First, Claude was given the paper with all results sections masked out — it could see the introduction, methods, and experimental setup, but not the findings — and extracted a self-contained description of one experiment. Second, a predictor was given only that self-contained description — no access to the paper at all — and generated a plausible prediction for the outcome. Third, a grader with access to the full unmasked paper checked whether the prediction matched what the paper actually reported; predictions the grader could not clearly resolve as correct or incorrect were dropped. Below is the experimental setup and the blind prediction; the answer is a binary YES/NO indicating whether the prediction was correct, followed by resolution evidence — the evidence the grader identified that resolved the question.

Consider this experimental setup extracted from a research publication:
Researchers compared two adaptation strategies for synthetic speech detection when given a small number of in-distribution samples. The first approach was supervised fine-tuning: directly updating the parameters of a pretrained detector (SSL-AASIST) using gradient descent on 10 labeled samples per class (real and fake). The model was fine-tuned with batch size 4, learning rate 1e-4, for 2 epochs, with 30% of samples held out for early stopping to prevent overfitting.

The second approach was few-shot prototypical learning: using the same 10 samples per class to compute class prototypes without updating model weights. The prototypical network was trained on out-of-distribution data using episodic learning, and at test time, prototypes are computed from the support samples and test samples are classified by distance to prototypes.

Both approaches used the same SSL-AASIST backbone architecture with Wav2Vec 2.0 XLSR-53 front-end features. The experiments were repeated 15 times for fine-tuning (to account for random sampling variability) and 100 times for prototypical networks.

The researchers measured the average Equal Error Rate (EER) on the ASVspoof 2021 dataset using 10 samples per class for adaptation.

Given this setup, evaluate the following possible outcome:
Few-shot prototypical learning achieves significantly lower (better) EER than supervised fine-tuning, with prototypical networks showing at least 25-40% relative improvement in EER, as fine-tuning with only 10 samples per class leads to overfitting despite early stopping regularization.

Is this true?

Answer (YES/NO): NO